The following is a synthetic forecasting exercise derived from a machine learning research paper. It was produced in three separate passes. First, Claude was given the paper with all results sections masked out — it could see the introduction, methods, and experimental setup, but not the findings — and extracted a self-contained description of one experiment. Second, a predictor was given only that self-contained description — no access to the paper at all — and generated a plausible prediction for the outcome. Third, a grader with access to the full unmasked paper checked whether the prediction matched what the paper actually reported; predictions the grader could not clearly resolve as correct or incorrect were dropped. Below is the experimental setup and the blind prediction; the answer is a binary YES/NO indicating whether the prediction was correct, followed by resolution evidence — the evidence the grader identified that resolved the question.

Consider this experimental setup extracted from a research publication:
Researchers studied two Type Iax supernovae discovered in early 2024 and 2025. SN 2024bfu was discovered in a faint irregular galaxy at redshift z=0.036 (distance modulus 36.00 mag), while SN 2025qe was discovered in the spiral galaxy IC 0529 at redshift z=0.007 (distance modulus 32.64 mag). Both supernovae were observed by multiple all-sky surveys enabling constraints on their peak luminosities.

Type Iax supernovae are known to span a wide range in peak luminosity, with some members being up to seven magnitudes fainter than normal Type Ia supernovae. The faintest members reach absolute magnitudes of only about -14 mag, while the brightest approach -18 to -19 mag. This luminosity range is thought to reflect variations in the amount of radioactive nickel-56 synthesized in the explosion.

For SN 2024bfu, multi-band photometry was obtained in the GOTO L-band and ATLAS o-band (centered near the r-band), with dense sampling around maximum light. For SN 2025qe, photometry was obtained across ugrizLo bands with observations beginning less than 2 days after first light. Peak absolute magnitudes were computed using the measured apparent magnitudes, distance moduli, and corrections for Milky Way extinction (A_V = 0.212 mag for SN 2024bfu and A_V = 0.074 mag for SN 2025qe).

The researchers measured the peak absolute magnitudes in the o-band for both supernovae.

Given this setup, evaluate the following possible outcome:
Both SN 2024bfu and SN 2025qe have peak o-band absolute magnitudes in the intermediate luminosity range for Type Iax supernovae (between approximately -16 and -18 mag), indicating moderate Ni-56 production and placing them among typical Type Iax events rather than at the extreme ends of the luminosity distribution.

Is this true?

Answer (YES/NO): NO